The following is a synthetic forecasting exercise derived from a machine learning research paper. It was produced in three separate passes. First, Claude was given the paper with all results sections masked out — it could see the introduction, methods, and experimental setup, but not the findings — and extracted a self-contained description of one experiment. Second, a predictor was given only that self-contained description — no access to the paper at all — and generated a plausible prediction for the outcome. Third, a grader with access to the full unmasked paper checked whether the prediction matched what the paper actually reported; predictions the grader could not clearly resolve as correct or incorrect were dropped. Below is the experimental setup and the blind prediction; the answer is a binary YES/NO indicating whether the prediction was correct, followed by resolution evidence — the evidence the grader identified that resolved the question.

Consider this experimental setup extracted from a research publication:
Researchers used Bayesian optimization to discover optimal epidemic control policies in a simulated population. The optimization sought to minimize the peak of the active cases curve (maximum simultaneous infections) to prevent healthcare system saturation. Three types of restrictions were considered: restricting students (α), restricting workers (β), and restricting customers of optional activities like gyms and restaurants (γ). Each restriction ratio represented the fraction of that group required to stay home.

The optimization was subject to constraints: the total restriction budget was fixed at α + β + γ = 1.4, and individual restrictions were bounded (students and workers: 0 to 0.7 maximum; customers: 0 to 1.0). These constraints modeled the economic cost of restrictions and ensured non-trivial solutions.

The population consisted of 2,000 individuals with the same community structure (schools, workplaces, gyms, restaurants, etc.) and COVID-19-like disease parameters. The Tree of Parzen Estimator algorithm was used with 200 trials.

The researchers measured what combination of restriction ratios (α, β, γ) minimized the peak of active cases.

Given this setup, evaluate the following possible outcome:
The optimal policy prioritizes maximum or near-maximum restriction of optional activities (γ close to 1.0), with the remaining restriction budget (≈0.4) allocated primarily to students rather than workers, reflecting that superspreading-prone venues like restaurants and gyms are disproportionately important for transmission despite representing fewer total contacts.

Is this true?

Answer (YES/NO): NO